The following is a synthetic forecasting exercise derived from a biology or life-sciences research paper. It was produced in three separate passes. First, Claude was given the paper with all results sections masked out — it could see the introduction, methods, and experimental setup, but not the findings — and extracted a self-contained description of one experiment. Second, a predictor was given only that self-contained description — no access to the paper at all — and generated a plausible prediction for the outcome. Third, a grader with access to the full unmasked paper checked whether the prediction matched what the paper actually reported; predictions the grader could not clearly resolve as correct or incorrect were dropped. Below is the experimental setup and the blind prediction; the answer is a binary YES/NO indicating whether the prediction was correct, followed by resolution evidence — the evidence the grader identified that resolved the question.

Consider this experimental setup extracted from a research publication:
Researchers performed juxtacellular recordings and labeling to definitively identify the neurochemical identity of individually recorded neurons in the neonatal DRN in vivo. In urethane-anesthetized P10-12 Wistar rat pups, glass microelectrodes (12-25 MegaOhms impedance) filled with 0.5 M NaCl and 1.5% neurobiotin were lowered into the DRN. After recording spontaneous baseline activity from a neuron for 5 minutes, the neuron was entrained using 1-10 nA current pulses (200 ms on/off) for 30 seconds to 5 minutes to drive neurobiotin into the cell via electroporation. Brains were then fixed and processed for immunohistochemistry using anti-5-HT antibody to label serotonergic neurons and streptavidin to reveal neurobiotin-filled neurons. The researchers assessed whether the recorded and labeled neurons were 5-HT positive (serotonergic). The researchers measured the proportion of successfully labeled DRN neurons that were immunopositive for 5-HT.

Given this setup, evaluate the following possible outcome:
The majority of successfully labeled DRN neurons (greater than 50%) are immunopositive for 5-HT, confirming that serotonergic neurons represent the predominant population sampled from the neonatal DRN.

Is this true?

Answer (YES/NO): YES